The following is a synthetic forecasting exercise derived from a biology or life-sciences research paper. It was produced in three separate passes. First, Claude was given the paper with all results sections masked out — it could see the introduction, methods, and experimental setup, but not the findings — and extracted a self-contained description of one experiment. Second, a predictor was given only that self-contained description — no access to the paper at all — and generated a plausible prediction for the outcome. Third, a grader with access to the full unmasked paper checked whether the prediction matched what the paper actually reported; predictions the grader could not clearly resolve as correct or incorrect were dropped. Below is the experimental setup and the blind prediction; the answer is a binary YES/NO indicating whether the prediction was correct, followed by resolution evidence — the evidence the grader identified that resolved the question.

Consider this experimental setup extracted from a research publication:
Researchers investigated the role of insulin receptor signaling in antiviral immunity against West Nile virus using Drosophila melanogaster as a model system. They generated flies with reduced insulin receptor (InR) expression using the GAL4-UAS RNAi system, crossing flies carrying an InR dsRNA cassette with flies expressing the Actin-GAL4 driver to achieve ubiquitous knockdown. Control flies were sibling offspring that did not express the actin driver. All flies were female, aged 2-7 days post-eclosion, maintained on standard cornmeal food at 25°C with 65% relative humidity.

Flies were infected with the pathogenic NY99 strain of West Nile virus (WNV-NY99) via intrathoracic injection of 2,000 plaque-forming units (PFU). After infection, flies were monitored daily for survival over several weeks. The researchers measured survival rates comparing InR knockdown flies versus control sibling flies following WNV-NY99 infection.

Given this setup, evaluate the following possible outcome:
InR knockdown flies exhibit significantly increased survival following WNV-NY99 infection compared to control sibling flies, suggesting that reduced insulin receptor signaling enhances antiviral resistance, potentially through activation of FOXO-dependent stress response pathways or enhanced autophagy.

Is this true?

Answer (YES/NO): NO